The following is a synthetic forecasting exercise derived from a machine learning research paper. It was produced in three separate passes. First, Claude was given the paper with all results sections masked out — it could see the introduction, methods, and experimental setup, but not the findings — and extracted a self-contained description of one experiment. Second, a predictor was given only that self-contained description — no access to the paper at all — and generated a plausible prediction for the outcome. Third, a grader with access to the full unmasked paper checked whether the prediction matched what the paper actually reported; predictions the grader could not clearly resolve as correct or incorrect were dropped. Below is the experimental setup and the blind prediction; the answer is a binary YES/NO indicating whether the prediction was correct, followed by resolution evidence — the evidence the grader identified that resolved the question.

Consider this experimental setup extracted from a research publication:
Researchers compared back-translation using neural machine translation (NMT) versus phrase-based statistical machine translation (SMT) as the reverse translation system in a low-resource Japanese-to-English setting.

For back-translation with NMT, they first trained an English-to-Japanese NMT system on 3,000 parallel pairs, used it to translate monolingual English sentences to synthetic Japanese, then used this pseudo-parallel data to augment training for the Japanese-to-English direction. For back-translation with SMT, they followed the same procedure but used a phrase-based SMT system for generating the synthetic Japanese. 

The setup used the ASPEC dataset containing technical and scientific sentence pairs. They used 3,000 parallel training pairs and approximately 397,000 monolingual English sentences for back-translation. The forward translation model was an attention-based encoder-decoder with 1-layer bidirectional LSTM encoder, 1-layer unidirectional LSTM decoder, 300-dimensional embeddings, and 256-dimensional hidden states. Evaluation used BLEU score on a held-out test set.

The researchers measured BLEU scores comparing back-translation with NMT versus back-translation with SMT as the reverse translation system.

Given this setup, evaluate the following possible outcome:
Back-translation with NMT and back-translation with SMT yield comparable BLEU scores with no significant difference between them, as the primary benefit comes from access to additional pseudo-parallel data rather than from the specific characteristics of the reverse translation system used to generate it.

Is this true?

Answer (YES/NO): NO